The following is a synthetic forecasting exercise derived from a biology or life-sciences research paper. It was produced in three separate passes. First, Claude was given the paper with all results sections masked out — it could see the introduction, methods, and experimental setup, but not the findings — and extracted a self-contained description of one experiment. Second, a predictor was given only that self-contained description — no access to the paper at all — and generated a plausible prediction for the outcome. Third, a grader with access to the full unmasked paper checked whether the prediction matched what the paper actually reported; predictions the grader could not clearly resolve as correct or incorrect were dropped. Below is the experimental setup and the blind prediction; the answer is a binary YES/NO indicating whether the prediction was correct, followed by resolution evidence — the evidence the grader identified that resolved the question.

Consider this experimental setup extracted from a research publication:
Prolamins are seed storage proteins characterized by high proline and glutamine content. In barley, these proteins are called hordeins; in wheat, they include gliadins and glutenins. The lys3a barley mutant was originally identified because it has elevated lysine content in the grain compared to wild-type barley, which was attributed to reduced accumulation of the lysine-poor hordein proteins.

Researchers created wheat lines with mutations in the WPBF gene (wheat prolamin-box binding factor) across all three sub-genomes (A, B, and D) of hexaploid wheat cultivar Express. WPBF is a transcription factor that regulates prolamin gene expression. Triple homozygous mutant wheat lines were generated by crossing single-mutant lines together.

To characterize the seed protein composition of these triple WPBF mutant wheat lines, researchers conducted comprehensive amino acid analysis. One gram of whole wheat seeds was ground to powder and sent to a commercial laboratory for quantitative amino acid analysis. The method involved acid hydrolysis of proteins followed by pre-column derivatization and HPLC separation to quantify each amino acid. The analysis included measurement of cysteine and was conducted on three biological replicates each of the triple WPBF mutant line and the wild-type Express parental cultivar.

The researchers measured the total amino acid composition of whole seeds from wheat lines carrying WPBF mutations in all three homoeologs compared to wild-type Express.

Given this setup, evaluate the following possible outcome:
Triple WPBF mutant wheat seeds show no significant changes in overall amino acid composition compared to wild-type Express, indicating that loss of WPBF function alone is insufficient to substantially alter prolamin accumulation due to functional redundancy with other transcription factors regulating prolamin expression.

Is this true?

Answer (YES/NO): NO